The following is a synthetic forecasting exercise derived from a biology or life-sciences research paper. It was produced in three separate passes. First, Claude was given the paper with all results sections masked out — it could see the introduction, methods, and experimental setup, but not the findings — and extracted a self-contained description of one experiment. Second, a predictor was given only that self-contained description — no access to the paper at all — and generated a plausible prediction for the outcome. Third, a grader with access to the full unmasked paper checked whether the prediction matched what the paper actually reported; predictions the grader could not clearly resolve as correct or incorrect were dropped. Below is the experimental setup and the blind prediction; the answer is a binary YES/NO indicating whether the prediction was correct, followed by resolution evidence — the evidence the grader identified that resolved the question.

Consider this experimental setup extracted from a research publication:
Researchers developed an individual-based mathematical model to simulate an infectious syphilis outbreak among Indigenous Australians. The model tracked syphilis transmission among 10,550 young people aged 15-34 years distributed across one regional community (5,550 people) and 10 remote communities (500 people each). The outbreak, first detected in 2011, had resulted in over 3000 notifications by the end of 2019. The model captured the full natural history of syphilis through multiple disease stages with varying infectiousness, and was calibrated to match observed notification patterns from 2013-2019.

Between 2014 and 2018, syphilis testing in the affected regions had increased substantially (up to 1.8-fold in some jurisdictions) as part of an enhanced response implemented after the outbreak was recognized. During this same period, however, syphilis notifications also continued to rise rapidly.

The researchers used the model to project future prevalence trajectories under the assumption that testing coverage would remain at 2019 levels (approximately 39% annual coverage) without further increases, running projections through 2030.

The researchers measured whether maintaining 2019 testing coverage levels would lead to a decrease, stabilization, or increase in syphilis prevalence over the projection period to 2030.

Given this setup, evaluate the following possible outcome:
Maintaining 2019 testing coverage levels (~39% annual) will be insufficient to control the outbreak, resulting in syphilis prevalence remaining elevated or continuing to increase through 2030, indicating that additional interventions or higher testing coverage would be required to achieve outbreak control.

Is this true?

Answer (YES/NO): YES